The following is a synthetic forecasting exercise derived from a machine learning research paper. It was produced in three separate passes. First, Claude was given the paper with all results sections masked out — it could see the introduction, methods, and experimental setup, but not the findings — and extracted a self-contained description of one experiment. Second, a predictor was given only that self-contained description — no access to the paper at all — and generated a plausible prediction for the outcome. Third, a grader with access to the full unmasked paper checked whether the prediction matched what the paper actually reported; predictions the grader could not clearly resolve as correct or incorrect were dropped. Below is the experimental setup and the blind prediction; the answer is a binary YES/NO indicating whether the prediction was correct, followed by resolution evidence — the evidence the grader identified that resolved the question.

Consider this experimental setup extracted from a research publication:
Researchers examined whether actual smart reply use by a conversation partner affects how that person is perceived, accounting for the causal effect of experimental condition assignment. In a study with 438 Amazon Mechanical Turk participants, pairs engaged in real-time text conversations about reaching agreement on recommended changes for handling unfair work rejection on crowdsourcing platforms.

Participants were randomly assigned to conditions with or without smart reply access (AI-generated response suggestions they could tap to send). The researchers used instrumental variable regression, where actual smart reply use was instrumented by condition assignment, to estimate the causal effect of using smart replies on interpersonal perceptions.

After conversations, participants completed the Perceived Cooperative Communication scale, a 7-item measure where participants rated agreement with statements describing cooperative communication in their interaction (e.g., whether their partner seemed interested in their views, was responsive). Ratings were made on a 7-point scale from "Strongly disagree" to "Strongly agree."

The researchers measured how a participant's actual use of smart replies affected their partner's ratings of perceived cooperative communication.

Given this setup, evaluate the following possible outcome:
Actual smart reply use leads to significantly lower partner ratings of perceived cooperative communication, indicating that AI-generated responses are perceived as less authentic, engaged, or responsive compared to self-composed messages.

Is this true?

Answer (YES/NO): NO